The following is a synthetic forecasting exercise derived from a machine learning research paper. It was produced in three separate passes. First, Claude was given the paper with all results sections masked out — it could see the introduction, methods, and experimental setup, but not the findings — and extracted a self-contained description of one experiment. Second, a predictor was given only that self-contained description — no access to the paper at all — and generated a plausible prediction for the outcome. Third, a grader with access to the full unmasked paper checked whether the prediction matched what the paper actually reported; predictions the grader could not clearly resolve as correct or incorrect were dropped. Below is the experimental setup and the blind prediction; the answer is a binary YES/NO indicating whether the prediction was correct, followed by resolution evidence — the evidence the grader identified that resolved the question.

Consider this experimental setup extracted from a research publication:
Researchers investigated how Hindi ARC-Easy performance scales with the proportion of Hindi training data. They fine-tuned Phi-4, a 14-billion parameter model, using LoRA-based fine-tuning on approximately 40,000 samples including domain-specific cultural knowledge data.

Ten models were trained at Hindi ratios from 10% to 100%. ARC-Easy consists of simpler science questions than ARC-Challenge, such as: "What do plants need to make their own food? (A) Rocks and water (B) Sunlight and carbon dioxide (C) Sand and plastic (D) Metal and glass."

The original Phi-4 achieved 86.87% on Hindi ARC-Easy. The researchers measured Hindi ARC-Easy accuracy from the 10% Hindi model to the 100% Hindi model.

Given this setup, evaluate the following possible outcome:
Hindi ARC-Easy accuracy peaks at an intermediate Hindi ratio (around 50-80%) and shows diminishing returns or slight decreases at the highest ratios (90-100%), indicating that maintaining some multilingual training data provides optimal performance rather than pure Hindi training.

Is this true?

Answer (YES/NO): YES